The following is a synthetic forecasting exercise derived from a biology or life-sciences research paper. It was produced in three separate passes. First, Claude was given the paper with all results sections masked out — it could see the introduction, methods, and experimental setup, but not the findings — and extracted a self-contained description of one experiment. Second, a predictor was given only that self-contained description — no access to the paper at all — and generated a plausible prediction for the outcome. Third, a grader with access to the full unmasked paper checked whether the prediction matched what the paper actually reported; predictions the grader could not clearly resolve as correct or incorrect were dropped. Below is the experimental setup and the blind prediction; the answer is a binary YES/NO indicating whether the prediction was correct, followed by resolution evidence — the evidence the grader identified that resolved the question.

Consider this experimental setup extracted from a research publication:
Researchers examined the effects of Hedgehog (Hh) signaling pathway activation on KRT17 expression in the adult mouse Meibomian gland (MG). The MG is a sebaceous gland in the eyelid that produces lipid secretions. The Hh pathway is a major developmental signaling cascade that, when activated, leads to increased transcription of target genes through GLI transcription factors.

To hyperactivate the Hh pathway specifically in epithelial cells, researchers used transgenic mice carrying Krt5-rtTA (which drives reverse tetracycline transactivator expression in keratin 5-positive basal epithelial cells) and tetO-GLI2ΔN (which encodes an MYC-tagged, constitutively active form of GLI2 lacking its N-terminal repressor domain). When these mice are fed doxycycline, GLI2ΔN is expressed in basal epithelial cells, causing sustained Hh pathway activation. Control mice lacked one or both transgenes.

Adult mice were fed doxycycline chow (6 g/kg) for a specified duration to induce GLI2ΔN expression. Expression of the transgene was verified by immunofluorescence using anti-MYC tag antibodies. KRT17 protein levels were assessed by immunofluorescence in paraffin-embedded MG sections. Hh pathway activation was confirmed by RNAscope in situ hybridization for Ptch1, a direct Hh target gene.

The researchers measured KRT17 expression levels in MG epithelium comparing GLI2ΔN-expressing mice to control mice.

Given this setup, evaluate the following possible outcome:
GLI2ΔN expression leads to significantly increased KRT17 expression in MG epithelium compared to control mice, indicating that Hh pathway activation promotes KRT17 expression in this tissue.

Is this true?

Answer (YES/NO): YES